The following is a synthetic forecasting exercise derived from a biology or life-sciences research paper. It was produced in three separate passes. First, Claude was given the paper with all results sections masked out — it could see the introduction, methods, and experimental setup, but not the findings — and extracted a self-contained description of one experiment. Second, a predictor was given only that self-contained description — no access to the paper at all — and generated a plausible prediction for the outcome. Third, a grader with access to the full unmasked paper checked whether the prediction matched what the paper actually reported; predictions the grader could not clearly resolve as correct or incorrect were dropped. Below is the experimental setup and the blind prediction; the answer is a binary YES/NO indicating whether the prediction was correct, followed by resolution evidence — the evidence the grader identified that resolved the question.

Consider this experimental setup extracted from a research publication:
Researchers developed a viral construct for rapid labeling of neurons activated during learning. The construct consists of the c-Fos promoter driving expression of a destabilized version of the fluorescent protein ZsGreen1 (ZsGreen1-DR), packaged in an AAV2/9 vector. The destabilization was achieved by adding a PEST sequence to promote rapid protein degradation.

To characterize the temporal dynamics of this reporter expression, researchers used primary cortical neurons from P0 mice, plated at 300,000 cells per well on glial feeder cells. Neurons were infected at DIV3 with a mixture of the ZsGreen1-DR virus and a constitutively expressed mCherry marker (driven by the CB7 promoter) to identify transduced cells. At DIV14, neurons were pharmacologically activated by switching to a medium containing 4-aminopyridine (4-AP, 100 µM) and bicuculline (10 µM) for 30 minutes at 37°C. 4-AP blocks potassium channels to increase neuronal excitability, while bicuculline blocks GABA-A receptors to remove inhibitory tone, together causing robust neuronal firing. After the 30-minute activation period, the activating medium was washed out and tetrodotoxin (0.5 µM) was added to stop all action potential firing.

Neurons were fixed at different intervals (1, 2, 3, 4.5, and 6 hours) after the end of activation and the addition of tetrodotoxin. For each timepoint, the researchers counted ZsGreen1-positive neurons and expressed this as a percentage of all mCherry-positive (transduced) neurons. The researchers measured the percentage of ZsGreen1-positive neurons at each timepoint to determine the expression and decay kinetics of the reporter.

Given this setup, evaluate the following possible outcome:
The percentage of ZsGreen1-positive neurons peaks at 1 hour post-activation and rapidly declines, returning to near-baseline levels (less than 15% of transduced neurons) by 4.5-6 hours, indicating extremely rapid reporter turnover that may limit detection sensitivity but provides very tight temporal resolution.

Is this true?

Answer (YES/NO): NO